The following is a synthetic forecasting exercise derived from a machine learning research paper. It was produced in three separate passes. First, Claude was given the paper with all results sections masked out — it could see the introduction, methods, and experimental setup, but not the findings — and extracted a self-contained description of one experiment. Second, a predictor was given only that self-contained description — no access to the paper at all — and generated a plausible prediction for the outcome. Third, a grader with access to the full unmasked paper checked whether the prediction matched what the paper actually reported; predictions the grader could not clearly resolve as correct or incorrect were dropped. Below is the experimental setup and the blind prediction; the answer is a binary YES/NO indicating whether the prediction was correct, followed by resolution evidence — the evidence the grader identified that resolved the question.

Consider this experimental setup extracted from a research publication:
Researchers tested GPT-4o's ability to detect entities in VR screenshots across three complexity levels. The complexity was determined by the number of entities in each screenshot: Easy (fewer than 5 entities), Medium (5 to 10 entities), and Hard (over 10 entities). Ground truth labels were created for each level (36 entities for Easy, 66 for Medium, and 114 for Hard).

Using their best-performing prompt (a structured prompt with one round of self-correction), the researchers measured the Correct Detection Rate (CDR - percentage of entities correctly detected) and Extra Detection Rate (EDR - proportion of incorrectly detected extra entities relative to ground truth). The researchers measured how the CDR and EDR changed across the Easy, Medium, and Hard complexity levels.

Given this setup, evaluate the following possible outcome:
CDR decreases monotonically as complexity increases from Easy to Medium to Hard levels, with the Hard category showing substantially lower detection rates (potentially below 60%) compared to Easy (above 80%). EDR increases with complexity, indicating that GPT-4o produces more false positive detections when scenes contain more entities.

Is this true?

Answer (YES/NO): NO